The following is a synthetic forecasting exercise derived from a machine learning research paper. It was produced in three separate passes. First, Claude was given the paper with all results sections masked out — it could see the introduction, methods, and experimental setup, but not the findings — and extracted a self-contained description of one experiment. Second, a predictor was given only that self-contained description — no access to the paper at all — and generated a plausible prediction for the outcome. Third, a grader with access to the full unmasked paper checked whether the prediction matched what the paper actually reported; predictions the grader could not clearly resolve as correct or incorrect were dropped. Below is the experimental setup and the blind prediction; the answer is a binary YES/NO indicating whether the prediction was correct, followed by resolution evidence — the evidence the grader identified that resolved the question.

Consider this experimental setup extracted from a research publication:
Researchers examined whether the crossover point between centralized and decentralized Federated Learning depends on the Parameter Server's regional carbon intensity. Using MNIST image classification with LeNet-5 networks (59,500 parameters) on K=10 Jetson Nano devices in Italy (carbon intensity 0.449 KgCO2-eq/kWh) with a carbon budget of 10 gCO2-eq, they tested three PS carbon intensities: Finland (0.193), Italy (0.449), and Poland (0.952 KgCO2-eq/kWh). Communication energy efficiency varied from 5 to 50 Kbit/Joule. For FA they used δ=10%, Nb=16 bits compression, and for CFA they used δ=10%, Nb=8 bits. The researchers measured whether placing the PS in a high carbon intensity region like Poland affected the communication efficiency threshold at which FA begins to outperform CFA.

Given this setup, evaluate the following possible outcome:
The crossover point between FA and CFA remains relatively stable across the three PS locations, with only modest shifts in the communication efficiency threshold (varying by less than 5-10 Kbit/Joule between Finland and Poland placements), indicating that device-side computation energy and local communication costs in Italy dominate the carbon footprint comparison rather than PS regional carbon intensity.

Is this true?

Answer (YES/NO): YES